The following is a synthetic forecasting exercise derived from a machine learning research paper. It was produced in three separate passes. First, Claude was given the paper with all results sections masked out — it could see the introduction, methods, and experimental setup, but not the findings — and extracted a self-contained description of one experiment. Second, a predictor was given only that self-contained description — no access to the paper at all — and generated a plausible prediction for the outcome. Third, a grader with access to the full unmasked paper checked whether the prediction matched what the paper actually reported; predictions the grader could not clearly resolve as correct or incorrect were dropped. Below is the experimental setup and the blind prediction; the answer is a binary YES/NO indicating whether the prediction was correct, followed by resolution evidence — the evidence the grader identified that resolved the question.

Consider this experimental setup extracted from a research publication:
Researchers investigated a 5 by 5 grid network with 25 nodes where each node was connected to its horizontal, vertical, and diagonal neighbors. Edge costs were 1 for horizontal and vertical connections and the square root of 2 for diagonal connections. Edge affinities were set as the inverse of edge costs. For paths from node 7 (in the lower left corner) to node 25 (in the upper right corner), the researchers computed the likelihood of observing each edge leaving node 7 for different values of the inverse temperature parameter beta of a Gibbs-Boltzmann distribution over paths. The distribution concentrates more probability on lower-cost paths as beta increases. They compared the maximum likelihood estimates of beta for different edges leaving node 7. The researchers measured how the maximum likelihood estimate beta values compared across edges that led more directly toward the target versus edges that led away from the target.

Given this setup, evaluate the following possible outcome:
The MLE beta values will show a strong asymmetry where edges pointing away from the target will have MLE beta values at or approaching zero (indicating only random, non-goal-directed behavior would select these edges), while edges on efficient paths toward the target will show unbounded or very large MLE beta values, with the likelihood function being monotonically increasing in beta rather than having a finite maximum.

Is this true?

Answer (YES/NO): NO